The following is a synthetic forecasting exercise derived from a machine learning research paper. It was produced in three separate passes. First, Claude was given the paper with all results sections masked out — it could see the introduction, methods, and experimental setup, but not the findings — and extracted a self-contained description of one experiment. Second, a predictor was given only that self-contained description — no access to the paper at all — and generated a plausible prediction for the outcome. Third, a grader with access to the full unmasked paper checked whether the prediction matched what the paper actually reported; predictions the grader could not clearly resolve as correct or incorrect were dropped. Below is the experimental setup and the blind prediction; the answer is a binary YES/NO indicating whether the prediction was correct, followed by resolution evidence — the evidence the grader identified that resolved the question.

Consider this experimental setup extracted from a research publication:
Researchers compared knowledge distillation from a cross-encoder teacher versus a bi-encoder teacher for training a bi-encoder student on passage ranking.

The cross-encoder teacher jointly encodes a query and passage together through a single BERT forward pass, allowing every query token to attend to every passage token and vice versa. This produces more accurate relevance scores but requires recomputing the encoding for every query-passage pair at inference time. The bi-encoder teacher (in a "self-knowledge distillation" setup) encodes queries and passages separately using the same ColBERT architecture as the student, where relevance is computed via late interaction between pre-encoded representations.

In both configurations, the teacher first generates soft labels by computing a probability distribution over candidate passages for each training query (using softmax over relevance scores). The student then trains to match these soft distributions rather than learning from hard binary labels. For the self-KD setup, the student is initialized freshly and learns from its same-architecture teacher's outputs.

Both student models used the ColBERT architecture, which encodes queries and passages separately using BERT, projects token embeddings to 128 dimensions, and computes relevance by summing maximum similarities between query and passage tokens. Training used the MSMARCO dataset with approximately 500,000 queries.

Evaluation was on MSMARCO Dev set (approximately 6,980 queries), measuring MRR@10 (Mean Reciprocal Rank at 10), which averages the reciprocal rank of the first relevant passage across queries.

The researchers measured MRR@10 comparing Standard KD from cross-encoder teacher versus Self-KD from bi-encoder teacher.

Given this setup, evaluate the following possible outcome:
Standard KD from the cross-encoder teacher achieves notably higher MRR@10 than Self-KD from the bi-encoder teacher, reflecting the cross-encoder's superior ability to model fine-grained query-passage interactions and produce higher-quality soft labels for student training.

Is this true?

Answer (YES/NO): NO